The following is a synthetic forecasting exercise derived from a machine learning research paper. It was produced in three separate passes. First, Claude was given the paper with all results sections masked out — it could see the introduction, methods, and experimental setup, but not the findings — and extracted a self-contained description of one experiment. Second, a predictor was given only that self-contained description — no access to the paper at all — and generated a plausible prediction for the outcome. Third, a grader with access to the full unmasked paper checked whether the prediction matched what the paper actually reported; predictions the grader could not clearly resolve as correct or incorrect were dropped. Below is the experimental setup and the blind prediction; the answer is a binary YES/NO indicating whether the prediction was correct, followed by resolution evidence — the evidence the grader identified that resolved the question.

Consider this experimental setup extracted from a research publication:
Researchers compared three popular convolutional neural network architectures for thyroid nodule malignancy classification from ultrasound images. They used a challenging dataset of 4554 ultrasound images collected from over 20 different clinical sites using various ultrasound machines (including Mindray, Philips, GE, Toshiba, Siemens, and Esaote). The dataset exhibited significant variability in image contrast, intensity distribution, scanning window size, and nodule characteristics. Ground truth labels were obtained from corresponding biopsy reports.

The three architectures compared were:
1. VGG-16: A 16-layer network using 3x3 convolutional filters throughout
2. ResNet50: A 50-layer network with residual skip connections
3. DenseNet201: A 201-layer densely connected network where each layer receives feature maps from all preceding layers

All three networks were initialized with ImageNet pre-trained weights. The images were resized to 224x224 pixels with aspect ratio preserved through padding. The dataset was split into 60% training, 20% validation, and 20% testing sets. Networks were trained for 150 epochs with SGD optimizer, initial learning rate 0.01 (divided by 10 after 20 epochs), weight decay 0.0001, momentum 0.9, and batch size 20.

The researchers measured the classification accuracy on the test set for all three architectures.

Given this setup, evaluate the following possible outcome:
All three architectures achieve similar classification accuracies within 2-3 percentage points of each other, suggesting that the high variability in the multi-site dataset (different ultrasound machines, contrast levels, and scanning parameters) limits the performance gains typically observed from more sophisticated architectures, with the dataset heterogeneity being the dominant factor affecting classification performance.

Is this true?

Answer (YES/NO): NO